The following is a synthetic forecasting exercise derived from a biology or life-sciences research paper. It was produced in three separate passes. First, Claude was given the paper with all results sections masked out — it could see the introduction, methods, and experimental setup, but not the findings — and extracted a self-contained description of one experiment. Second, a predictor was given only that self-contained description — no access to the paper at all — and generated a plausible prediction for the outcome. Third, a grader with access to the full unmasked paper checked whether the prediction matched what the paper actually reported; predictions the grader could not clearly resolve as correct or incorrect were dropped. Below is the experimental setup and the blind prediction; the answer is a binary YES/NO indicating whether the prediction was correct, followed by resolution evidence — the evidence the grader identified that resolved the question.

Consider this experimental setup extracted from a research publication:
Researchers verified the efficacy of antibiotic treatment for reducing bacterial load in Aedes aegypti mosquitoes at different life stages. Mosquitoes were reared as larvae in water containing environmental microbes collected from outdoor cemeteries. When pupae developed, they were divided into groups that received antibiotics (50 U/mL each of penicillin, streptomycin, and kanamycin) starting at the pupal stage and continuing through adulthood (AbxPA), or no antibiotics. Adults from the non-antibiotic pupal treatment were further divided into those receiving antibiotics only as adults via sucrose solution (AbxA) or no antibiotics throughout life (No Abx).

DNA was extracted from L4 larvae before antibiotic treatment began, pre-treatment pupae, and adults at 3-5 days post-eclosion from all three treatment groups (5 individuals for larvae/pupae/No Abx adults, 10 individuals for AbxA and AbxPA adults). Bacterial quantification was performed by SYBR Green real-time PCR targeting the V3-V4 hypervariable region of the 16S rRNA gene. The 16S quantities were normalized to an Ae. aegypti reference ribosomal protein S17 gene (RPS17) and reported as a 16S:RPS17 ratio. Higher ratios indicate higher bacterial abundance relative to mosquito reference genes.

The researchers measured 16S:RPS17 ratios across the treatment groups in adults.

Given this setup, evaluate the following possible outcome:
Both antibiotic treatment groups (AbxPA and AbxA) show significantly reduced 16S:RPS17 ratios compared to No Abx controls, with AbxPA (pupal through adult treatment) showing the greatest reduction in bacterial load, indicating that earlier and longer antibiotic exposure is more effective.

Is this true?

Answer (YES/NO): NO